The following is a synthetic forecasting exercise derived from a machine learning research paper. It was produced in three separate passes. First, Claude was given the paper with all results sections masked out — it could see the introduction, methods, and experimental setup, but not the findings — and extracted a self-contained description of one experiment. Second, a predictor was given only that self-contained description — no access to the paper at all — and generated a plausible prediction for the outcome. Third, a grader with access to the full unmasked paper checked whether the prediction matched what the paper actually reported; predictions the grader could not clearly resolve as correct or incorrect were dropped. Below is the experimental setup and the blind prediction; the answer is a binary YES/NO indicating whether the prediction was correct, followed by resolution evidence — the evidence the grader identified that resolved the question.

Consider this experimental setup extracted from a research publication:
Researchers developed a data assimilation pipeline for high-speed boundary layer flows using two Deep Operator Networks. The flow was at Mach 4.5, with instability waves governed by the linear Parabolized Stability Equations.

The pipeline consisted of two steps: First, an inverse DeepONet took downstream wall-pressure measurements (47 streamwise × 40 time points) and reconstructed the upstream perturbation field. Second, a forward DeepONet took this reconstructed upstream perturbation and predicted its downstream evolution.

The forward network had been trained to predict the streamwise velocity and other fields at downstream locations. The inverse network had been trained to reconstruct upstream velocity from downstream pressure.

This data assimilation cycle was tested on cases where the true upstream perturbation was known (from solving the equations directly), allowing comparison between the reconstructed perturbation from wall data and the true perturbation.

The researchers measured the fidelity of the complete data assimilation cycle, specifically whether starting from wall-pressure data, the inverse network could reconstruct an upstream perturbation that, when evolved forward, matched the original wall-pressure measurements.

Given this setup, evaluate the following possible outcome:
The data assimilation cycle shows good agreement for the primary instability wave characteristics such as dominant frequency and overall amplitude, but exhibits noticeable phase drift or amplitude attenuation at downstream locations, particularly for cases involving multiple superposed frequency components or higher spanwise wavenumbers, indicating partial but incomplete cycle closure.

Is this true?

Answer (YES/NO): NO